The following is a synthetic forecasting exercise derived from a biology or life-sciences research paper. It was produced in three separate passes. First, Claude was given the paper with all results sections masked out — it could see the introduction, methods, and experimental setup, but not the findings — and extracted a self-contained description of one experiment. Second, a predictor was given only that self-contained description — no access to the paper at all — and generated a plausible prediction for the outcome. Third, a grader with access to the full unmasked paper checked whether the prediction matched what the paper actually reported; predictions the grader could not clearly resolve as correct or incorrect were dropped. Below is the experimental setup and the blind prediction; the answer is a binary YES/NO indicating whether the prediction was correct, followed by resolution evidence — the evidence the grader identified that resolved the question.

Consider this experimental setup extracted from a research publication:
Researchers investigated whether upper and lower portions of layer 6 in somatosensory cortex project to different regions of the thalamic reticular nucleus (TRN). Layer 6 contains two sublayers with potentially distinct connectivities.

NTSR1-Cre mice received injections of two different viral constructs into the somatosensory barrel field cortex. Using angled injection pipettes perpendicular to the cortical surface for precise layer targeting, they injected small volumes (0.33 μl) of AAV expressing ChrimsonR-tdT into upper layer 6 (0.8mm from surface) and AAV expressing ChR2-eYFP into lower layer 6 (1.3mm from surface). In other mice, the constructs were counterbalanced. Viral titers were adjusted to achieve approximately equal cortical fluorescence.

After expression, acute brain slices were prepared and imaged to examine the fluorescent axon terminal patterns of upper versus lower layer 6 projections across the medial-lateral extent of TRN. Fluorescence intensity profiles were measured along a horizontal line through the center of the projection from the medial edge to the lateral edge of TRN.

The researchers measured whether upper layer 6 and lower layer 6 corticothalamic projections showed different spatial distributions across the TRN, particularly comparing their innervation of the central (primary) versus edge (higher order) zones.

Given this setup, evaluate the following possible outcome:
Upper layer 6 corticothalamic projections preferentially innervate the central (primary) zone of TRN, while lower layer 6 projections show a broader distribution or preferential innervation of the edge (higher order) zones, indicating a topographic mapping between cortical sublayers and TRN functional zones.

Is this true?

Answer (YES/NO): YES